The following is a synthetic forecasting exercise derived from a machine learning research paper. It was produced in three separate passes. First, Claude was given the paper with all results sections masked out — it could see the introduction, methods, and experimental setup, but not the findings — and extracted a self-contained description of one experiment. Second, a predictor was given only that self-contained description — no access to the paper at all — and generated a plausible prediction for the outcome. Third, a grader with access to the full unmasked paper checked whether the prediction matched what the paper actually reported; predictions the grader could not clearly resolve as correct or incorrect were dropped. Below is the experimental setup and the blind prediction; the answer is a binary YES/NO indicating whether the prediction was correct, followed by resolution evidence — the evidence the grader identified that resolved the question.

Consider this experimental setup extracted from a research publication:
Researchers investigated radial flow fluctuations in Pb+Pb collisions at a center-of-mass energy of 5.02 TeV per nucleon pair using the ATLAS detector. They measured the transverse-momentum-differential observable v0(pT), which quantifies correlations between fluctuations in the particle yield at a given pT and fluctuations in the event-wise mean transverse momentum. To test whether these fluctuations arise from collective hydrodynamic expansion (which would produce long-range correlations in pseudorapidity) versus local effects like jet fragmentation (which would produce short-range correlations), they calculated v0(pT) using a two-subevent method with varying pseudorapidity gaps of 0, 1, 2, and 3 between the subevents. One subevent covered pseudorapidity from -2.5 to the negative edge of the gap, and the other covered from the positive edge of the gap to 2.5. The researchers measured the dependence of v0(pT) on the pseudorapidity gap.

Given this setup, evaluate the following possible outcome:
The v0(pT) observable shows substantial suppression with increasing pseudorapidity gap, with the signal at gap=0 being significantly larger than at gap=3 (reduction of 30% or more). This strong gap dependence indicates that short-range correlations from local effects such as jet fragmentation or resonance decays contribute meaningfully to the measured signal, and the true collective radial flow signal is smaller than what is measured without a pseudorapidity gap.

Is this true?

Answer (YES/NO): NO